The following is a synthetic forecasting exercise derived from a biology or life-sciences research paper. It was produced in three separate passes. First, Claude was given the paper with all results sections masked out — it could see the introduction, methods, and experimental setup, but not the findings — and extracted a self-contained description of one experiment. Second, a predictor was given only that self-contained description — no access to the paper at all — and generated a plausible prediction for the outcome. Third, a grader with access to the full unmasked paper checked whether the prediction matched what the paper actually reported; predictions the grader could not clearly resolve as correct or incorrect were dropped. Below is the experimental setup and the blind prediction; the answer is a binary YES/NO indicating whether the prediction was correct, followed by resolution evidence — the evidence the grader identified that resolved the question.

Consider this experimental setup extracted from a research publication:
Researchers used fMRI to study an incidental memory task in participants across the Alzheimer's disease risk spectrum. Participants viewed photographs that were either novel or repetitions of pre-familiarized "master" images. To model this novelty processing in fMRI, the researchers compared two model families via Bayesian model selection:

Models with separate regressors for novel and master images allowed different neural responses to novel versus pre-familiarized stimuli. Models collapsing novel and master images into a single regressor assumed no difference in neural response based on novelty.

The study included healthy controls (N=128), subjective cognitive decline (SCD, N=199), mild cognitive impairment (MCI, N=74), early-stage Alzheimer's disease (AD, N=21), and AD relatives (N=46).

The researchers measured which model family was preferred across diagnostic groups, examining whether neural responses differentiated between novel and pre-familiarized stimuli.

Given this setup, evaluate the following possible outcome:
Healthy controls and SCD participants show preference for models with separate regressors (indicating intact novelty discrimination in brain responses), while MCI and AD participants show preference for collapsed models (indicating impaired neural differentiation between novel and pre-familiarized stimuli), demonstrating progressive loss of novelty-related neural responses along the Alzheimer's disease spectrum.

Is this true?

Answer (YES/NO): NO